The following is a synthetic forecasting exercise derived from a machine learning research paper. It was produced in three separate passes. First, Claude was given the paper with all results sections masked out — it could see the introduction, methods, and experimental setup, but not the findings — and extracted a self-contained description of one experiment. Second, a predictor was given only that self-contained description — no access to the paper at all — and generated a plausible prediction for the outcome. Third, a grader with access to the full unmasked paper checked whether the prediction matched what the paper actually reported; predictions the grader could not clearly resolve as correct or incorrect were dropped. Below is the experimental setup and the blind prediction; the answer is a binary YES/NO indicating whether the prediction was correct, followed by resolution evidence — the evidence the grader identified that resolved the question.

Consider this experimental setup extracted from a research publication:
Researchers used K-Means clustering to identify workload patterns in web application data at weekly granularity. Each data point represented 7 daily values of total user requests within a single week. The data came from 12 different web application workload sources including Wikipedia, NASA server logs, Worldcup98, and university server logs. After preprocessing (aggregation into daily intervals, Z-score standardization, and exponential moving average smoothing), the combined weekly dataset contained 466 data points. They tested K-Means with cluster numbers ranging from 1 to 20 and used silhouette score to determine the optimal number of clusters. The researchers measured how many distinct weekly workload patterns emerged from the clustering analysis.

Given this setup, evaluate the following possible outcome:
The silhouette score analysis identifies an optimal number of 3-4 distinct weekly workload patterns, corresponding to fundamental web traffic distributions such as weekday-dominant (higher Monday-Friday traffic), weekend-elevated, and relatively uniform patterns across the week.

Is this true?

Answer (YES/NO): NO